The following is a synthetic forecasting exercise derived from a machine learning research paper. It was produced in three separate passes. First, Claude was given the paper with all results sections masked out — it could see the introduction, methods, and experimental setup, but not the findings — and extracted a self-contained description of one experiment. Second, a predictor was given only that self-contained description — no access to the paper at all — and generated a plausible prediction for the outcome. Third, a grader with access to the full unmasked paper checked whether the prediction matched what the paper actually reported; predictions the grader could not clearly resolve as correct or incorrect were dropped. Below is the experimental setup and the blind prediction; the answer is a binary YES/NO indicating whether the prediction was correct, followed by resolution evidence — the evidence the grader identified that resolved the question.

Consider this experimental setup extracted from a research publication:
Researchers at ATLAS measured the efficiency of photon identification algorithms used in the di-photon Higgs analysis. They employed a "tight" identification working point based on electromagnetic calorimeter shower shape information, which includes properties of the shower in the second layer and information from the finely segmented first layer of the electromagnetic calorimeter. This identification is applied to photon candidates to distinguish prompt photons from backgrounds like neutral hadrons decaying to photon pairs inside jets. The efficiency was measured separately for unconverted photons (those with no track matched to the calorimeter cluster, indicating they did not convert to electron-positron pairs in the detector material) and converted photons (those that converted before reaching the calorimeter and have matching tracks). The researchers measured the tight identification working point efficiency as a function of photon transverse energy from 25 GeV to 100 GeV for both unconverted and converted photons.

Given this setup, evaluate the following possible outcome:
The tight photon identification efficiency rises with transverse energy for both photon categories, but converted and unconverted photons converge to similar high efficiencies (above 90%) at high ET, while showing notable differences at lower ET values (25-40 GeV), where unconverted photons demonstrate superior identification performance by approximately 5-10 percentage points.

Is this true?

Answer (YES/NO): NO